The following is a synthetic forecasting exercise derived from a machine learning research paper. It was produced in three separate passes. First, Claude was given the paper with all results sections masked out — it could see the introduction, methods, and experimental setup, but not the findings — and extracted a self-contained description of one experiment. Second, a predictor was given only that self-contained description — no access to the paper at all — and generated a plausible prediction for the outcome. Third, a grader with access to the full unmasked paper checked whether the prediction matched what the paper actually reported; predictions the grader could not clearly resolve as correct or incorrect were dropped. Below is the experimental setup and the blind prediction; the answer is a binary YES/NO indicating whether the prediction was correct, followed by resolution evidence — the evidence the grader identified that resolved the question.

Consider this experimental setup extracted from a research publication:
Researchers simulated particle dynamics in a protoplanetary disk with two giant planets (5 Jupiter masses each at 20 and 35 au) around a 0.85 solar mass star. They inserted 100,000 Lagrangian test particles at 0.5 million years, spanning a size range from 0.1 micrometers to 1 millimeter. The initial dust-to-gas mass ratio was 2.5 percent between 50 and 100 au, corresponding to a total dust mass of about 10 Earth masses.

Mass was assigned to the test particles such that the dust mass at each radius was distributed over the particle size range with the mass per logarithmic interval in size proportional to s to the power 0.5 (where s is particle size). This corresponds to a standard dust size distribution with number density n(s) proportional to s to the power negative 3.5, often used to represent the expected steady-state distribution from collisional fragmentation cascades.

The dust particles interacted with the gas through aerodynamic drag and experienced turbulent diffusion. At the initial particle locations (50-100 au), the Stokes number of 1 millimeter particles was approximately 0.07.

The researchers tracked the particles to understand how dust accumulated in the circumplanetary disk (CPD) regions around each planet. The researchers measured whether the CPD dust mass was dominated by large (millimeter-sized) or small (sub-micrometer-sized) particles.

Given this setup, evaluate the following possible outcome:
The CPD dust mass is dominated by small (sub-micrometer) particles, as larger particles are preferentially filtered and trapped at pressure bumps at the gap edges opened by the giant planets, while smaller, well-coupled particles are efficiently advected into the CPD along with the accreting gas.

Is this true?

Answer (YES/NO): YES